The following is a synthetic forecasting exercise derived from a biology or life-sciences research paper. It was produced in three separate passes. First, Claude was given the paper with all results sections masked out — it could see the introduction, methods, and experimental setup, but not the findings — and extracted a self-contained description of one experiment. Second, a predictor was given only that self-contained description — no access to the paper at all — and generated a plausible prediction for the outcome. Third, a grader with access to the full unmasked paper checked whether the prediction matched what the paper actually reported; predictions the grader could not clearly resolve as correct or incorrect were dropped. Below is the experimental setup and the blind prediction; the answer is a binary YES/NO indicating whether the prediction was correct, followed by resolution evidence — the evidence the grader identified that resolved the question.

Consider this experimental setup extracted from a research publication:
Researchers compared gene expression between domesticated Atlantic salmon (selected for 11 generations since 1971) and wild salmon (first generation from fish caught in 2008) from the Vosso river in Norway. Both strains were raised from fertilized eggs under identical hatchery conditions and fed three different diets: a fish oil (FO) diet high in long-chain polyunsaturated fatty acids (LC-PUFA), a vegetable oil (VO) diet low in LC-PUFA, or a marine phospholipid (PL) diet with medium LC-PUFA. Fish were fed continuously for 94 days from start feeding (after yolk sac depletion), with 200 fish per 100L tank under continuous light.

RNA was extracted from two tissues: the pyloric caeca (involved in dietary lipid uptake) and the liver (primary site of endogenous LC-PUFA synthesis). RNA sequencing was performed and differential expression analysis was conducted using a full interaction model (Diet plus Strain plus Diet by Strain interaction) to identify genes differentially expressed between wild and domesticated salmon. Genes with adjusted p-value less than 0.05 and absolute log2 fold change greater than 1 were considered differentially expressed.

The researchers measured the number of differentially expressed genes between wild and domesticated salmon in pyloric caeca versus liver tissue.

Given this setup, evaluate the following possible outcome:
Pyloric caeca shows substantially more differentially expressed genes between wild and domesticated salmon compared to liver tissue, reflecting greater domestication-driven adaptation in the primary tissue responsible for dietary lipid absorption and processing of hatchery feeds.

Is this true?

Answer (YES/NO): NO